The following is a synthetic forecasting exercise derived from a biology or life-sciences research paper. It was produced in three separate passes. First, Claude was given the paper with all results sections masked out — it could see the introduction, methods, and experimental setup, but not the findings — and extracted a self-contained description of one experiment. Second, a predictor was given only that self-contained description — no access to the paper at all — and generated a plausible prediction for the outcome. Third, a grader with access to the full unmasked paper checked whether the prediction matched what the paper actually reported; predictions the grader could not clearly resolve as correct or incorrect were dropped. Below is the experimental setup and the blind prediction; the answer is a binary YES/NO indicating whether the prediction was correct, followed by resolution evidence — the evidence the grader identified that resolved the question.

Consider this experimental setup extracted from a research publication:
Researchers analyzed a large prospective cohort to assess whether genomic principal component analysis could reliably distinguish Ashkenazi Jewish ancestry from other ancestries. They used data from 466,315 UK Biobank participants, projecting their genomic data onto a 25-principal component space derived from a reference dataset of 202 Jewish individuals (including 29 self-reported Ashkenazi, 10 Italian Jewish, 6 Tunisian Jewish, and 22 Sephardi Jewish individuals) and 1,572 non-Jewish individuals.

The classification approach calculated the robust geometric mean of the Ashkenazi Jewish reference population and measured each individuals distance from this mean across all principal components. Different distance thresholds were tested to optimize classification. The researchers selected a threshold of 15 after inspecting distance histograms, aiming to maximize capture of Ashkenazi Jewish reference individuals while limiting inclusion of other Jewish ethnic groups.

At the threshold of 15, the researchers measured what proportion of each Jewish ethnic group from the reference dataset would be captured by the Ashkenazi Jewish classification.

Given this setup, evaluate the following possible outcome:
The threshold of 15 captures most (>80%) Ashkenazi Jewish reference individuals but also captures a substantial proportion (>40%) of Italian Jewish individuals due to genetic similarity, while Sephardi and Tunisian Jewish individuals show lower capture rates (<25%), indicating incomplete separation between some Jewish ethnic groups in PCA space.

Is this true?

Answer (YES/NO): NO